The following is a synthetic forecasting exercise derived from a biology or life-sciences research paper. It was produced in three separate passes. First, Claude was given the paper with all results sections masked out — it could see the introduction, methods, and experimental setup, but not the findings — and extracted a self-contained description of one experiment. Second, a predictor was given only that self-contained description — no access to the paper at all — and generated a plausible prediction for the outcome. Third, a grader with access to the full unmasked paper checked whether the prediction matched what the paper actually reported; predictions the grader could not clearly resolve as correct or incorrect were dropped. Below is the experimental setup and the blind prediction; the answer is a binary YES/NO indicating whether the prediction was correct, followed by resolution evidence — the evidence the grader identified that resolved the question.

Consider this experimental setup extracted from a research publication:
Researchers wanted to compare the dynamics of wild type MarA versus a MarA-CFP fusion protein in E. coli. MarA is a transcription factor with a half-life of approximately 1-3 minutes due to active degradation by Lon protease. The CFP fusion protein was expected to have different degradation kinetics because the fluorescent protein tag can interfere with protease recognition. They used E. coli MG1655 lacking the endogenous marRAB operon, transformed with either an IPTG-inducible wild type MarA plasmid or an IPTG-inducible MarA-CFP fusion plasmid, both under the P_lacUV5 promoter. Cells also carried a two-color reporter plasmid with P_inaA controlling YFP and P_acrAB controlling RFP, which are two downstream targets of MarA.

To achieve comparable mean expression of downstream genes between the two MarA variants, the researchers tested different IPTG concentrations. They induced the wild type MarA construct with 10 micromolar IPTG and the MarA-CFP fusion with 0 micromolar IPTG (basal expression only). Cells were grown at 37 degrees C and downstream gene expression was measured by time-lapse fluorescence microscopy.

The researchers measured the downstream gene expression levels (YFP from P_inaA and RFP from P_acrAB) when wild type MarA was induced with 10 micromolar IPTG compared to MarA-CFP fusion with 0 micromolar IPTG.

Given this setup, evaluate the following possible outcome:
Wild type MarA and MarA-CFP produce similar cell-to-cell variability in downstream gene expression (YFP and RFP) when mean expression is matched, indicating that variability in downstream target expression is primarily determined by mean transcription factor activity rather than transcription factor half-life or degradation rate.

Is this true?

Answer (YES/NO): YES